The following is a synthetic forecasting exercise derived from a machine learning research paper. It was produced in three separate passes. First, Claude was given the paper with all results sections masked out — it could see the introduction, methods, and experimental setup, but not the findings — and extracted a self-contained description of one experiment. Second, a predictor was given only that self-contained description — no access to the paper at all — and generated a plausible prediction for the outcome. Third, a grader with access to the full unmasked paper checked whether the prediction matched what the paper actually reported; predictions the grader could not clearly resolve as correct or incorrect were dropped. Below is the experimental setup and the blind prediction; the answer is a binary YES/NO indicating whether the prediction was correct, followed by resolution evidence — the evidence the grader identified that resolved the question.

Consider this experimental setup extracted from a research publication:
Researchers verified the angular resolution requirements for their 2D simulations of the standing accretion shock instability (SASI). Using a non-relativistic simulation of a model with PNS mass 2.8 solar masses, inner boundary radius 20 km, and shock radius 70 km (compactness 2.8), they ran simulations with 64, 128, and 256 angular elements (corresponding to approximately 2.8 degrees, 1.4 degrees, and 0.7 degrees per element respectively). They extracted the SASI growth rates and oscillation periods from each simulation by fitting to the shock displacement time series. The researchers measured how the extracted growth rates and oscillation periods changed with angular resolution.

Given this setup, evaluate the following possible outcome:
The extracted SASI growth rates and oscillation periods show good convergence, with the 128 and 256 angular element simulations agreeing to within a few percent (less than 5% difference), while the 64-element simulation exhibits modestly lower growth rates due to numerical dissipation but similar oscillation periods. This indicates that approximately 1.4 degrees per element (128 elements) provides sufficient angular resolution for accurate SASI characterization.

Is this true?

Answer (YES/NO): NO